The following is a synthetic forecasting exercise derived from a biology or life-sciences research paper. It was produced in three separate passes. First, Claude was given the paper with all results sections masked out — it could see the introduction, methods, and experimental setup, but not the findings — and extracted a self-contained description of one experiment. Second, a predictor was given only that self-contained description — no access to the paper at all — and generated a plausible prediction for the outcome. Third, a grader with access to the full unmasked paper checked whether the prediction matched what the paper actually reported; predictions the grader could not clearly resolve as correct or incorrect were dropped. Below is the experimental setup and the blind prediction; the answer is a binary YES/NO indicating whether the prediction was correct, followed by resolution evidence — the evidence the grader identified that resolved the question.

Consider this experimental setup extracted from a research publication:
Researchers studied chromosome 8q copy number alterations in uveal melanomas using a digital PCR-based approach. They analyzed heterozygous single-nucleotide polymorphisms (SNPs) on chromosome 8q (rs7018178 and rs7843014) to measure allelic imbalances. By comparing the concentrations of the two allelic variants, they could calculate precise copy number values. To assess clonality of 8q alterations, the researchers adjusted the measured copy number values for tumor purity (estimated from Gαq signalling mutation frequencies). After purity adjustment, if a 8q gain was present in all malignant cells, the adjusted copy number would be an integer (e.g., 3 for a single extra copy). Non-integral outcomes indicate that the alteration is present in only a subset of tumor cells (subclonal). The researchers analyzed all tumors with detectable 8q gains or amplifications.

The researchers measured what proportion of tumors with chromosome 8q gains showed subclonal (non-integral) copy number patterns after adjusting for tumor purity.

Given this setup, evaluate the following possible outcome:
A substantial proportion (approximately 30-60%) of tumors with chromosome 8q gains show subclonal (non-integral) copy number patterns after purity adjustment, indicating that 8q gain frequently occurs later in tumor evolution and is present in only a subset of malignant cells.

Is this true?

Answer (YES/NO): YES